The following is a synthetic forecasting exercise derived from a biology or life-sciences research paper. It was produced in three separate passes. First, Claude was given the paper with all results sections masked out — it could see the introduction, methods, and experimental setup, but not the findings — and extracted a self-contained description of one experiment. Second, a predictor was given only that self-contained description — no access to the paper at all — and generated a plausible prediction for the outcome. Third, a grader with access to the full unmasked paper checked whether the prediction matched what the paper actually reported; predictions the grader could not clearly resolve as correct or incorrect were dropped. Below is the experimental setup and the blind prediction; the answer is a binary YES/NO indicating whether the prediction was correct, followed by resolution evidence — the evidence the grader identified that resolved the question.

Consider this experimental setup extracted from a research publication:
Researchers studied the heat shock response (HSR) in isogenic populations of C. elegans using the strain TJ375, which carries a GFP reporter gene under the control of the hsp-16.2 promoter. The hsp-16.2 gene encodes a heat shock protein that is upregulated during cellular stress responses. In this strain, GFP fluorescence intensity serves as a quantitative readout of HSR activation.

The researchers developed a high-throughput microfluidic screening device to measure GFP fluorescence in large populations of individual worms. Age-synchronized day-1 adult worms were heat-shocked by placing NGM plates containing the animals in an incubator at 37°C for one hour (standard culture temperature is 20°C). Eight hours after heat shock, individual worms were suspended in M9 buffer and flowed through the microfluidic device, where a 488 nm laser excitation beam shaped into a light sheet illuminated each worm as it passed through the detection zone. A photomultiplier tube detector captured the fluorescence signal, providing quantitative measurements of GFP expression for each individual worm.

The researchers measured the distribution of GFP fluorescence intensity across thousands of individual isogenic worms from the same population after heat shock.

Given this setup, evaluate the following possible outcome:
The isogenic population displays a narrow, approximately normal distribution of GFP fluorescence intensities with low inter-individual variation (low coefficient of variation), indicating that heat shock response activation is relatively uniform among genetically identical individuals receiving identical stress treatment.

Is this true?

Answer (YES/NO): NO